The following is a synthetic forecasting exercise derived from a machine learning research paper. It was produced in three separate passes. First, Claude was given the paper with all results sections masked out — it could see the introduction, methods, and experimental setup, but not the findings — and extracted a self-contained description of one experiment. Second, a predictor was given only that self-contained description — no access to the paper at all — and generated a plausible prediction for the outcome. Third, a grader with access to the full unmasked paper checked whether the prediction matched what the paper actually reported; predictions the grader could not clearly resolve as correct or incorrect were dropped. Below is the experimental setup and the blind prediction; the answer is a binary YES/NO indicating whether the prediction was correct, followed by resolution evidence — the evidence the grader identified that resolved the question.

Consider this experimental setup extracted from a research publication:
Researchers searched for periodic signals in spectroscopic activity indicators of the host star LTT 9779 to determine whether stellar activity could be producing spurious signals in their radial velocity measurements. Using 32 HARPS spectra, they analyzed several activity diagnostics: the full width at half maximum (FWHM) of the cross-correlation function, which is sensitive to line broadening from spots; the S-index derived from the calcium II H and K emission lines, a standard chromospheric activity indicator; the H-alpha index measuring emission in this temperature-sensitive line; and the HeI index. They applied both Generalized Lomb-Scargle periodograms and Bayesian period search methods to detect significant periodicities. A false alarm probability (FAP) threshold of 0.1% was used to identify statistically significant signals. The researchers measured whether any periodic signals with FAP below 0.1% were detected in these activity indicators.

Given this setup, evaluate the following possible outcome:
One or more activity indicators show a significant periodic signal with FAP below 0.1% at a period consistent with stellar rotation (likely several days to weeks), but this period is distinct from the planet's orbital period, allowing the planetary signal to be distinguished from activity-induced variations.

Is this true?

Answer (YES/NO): NO